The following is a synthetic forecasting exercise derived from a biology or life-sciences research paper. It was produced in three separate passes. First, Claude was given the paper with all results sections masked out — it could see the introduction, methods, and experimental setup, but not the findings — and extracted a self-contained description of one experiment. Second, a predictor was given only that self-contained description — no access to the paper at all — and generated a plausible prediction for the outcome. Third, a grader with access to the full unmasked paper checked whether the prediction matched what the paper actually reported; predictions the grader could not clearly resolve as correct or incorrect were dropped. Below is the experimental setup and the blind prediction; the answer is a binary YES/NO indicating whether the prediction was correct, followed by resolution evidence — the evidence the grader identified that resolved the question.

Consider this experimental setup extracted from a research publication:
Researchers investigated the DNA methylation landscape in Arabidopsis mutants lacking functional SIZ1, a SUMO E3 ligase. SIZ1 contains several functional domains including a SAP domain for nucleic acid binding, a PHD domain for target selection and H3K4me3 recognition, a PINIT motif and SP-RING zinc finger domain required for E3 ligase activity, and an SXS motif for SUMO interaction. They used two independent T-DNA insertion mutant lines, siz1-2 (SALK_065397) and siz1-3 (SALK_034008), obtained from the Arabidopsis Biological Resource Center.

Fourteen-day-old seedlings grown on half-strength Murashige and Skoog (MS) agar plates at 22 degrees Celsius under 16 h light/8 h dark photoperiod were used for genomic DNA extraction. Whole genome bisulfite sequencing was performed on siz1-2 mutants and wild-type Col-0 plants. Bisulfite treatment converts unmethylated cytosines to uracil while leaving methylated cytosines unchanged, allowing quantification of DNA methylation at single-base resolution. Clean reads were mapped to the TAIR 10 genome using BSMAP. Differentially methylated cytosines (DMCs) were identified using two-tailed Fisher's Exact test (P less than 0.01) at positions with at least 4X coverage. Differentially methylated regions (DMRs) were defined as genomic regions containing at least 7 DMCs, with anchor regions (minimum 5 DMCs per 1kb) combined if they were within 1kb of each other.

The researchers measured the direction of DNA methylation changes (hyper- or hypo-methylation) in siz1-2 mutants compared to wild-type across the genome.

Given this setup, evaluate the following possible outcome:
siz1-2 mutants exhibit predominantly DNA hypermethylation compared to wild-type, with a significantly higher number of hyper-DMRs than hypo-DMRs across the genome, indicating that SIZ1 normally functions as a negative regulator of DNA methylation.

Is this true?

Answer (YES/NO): NO